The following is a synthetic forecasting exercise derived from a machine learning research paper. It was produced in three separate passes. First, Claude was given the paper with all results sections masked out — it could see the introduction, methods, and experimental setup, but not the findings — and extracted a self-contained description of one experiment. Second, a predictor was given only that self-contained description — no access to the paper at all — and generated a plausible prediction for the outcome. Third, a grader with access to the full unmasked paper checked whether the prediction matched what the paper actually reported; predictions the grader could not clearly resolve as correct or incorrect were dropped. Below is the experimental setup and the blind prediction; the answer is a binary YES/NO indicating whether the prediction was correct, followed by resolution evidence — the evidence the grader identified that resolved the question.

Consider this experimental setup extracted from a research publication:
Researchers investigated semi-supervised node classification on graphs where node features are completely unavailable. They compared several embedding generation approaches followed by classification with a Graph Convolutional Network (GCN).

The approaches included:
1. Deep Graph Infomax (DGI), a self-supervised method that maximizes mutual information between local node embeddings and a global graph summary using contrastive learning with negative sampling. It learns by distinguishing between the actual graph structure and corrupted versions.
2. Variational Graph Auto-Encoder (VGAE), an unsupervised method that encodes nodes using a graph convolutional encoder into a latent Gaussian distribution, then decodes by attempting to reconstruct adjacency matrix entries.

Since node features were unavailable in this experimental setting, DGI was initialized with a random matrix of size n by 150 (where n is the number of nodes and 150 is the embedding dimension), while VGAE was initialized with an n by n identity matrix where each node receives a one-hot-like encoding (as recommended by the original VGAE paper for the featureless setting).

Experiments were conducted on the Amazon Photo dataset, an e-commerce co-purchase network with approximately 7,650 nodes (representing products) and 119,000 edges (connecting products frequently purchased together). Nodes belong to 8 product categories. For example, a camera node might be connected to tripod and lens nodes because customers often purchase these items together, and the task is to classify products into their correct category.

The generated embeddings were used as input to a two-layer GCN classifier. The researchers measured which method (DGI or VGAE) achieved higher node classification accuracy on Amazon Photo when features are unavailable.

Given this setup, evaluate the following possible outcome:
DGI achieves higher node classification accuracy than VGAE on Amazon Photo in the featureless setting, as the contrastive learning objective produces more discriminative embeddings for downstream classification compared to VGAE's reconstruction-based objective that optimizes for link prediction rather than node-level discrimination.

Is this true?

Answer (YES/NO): NO